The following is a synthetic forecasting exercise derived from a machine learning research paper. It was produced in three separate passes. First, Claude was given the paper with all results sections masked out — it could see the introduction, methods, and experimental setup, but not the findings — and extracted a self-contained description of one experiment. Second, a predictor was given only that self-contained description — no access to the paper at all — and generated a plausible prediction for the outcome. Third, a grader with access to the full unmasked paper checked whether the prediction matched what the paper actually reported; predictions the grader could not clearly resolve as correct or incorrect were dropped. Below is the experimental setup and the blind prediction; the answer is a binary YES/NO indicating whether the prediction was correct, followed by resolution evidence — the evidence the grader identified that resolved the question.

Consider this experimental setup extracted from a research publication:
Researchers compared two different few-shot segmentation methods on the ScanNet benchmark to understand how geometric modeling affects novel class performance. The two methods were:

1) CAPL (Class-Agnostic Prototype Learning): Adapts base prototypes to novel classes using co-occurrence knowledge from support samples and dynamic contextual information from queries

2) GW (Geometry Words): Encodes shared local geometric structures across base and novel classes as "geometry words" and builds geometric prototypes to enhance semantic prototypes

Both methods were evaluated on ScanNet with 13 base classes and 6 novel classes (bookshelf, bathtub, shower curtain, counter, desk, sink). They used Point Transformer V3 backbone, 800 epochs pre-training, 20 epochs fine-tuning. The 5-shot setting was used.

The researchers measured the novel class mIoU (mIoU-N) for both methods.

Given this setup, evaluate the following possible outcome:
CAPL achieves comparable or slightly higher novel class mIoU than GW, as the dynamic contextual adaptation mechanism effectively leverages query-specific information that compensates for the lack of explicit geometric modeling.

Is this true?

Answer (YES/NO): NO